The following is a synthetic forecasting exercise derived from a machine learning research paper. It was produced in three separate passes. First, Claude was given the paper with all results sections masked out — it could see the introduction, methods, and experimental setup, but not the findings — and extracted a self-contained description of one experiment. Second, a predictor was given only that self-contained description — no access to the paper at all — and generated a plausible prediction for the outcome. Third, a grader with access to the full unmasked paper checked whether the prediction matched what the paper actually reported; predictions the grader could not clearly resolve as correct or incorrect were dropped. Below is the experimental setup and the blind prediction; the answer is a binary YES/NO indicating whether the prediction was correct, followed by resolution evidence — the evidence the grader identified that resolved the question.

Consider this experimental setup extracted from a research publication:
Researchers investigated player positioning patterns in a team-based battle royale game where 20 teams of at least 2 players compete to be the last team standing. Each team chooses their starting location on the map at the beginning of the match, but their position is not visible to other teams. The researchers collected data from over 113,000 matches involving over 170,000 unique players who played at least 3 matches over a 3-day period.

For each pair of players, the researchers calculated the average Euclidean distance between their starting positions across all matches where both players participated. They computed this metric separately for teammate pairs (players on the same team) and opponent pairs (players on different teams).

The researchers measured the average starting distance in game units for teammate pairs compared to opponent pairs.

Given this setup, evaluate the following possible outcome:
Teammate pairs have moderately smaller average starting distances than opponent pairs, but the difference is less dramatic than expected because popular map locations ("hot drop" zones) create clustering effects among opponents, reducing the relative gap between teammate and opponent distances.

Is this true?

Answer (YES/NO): NO